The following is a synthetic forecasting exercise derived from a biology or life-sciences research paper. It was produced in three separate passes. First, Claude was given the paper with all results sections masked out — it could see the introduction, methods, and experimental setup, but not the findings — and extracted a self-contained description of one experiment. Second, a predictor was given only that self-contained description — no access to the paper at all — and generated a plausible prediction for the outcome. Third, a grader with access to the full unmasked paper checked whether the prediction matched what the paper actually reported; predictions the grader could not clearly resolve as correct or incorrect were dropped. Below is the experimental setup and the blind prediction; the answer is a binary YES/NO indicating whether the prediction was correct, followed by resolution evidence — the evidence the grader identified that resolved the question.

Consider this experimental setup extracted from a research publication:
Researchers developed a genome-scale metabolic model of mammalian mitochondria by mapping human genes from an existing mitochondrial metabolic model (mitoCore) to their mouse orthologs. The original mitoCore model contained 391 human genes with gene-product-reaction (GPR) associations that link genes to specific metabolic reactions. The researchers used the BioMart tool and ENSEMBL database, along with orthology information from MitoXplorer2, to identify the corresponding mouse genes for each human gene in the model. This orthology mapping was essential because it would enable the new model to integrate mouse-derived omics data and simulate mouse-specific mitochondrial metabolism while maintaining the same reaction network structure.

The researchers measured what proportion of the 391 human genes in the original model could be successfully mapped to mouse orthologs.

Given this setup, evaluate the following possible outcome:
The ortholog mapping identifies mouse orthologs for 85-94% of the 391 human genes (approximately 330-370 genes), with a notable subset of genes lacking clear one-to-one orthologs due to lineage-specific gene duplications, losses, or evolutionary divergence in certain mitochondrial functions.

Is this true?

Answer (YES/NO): NO